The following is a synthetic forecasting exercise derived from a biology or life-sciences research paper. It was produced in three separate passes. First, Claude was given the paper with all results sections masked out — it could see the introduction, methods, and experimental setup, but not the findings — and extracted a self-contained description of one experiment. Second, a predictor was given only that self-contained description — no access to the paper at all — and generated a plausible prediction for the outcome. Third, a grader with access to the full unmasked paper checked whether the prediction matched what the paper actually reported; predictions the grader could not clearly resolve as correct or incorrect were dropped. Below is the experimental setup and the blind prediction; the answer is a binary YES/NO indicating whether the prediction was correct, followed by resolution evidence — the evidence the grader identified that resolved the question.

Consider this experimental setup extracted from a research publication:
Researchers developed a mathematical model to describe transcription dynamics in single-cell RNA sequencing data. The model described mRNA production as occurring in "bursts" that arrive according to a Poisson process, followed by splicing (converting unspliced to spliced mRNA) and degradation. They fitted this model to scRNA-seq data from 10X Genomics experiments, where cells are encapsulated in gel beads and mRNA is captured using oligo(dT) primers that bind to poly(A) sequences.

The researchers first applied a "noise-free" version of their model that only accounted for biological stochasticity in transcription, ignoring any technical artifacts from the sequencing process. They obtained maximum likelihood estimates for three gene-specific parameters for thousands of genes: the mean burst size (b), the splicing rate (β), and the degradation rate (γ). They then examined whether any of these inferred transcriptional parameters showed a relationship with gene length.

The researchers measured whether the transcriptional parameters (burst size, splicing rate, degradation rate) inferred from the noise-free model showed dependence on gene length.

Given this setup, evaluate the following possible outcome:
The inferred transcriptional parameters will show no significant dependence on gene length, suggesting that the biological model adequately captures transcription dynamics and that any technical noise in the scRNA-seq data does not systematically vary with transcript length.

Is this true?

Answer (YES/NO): NO